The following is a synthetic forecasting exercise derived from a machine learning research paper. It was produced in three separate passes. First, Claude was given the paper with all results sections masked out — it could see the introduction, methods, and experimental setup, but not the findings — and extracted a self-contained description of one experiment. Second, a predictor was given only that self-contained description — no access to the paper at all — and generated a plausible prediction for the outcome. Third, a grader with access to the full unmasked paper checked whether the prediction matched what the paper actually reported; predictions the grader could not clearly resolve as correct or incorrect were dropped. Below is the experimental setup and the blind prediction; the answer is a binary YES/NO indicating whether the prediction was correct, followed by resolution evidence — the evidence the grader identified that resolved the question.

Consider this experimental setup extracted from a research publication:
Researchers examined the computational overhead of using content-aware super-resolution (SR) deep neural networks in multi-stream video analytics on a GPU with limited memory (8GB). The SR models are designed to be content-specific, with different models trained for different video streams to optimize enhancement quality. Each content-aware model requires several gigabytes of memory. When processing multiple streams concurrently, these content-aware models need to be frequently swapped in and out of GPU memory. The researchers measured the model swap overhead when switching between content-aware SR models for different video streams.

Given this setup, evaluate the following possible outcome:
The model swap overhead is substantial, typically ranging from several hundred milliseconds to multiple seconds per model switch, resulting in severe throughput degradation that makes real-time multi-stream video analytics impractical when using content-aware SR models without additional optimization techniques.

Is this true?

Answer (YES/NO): NO